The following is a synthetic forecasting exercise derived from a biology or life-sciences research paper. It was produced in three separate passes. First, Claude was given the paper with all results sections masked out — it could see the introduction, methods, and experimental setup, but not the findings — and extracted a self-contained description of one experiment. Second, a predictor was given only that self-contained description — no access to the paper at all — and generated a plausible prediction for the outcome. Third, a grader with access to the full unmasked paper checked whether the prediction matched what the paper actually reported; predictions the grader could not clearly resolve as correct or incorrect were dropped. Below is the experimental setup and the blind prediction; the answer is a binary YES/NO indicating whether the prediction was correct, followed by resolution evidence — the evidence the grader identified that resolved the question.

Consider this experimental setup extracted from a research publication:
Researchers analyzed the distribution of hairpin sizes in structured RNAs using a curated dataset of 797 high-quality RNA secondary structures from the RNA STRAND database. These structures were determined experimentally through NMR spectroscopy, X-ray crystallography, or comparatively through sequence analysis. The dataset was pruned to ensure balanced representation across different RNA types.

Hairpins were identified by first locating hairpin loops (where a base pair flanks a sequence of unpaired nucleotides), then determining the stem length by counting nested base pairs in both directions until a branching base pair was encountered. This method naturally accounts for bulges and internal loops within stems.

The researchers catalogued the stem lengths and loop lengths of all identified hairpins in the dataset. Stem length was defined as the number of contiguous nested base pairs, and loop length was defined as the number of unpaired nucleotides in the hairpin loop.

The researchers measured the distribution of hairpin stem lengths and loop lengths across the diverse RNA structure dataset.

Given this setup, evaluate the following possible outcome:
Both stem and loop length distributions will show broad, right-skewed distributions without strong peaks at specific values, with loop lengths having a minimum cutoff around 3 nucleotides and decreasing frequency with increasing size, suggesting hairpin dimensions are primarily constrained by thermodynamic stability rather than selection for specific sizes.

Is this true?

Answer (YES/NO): NO